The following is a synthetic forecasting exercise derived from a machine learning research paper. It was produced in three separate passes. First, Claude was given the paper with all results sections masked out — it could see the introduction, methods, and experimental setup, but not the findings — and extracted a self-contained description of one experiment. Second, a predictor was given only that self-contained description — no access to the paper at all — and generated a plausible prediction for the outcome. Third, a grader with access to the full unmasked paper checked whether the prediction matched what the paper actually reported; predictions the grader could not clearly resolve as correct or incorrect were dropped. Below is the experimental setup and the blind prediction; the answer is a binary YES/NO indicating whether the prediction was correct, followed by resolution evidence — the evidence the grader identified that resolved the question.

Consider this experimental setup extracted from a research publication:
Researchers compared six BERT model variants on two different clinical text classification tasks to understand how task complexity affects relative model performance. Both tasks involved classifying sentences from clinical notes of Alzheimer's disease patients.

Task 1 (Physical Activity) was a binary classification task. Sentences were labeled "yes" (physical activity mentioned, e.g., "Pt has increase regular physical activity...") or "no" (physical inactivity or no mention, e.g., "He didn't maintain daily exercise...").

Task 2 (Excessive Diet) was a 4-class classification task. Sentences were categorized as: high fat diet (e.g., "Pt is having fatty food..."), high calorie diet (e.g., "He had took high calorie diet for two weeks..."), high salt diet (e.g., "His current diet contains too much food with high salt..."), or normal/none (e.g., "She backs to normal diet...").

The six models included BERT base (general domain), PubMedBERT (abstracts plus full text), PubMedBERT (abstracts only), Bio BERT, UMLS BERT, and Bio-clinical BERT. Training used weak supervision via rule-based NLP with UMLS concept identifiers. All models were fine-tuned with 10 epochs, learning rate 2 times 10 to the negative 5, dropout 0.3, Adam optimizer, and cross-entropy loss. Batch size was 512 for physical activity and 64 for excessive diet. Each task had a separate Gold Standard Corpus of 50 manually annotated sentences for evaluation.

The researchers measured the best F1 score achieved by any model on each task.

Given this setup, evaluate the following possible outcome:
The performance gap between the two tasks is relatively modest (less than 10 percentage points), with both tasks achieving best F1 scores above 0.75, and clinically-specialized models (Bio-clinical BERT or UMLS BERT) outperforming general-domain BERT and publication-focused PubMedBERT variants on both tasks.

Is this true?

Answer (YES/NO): NO